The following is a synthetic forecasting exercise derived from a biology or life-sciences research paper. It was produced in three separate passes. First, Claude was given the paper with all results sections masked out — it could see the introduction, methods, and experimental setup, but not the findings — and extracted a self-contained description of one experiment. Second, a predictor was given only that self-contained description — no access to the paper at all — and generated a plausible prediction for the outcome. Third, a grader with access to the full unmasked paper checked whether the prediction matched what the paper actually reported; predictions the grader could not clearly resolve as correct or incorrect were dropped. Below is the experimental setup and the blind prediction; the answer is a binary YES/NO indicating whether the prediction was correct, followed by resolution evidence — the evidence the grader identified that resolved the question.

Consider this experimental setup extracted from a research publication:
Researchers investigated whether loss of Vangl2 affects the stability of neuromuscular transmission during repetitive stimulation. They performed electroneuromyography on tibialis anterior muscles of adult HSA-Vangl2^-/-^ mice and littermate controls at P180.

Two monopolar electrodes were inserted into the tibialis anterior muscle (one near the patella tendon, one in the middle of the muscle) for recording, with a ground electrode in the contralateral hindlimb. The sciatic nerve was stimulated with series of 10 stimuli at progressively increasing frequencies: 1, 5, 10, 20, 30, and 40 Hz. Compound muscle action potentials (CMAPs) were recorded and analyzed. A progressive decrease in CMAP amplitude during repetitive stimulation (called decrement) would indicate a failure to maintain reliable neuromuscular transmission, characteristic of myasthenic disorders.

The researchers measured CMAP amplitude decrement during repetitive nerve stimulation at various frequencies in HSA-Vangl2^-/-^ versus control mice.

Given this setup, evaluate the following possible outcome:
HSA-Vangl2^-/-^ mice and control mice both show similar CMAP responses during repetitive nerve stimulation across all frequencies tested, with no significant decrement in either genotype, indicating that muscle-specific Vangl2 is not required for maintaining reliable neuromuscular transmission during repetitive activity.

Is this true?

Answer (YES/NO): NO